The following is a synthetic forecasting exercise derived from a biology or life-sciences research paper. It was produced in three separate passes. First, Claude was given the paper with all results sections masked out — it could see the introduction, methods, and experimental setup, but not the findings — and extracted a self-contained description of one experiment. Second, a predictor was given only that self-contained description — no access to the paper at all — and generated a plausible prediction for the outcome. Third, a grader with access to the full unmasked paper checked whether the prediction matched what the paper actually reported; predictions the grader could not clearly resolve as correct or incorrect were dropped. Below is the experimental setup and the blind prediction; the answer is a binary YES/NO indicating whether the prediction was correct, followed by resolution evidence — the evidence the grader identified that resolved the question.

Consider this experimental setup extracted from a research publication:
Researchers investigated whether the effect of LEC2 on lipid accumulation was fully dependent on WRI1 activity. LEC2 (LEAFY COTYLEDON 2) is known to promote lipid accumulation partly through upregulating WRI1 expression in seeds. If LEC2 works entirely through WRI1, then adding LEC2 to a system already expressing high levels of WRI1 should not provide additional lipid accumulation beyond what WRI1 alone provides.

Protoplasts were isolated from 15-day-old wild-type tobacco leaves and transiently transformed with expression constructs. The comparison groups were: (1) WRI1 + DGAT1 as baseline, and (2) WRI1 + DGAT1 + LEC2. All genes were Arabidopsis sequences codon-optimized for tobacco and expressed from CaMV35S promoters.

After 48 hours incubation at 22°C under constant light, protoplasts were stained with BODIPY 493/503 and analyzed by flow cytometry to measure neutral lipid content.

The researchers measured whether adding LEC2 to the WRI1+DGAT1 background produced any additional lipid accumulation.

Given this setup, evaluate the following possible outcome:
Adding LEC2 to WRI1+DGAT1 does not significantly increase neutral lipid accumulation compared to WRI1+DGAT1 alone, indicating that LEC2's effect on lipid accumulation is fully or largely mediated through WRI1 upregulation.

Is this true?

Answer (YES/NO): YES